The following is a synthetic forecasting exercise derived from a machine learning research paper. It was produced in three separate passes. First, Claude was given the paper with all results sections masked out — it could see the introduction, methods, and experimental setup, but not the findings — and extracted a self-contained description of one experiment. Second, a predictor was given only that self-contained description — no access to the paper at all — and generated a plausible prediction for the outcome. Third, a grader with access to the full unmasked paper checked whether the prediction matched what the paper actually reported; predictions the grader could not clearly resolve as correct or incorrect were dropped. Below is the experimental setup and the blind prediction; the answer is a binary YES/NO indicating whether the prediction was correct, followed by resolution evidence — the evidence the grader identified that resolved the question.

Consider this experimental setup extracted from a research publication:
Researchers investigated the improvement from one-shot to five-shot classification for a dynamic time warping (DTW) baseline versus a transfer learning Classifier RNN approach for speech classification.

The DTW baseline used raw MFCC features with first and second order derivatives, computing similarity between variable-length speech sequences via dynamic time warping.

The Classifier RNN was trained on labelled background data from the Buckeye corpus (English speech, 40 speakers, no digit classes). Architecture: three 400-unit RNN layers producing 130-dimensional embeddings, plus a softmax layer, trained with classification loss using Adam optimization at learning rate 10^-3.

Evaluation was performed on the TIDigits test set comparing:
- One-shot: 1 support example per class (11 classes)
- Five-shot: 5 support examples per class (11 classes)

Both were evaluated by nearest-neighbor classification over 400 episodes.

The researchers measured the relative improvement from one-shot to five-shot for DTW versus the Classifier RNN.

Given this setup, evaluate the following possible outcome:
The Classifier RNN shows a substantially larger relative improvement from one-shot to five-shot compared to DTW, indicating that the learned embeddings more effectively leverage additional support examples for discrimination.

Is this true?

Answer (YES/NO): NO